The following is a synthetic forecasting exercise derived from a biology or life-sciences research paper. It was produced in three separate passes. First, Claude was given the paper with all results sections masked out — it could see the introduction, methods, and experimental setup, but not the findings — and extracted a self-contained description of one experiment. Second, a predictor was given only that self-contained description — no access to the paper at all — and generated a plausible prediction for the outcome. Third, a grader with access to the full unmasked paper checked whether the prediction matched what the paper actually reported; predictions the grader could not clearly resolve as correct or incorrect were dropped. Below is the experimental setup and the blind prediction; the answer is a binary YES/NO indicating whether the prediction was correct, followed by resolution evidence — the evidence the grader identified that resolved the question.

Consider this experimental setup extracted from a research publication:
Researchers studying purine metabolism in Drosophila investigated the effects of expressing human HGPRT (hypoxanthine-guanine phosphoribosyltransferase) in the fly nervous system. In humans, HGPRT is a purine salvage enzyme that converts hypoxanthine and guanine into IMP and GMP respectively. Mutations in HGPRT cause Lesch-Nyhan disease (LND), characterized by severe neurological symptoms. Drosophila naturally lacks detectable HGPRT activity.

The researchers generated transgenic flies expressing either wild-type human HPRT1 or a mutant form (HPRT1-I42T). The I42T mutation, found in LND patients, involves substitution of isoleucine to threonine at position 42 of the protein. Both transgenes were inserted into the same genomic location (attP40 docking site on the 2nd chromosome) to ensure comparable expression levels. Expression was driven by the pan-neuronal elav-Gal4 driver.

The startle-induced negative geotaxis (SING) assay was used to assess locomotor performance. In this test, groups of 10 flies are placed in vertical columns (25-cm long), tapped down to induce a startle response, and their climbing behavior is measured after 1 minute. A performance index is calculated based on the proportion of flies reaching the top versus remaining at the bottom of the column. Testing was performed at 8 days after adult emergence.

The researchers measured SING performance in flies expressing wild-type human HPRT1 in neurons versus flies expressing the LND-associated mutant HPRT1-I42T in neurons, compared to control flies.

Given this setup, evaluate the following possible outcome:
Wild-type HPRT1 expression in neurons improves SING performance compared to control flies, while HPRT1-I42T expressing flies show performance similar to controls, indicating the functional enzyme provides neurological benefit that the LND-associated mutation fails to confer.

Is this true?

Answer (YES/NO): NO